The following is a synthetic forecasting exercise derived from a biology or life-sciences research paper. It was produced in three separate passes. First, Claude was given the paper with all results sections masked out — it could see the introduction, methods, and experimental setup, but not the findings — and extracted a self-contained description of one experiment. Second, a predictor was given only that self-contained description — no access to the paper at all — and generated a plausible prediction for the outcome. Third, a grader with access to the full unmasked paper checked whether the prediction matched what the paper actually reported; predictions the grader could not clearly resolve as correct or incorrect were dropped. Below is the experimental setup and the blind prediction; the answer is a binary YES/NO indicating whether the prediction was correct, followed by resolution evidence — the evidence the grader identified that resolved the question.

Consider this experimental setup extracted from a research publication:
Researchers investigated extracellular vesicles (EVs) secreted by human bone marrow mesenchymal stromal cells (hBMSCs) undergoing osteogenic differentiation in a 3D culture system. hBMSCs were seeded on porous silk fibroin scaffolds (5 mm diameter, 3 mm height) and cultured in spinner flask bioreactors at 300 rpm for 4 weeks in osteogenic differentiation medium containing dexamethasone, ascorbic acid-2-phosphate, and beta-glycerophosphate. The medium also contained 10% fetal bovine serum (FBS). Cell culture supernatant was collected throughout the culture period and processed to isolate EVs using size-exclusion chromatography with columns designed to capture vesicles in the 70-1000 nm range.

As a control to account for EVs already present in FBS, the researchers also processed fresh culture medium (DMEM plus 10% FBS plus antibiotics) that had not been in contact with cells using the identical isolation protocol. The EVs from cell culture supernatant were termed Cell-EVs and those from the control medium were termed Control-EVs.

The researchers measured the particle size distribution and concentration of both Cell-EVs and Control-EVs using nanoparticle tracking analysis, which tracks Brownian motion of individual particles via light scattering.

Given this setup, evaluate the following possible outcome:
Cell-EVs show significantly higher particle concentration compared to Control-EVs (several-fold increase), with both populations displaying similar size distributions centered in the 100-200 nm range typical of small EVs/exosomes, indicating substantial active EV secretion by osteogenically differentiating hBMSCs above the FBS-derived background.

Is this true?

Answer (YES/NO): NO